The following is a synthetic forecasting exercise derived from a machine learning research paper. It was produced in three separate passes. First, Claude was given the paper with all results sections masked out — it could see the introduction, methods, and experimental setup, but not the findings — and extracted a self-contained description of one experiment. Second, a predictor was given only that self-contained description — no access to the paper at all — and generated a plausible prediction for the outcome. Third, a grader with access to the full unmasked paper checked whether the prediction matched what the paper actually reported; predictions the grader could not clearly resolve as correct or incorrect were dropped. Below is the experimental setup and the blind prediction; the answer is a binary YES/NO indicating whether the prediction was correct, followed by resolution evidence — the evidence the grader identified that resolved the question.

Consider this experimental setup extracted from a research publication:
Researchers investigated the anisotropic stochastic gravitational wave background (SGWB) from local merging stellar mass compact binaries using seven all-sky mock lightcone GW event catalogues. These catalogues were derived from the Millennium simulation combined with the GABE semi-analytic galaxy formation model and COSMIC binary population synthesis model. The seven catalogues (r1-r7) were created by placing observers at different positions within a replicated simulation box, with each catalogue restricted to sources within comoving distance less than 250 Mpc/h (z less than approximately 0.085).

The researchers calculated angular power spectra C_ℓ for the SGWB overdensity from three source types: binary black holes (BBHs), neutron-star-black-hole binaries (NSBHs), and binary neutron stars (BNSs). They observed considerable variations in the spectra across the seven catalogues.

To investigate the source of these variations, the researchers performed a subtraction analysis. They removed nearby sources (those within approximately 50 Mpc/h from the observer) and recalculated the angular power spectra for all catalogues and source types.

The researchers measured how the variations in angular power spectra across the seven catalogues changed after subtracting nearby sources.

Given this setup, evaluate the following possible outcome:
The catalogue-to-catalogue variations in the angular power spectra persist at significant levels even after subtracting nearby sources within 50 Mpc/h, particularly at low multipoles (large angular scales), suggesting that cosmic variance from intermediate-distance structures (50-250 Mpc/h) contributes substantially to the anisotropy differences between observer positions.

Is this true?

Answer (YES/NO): NO